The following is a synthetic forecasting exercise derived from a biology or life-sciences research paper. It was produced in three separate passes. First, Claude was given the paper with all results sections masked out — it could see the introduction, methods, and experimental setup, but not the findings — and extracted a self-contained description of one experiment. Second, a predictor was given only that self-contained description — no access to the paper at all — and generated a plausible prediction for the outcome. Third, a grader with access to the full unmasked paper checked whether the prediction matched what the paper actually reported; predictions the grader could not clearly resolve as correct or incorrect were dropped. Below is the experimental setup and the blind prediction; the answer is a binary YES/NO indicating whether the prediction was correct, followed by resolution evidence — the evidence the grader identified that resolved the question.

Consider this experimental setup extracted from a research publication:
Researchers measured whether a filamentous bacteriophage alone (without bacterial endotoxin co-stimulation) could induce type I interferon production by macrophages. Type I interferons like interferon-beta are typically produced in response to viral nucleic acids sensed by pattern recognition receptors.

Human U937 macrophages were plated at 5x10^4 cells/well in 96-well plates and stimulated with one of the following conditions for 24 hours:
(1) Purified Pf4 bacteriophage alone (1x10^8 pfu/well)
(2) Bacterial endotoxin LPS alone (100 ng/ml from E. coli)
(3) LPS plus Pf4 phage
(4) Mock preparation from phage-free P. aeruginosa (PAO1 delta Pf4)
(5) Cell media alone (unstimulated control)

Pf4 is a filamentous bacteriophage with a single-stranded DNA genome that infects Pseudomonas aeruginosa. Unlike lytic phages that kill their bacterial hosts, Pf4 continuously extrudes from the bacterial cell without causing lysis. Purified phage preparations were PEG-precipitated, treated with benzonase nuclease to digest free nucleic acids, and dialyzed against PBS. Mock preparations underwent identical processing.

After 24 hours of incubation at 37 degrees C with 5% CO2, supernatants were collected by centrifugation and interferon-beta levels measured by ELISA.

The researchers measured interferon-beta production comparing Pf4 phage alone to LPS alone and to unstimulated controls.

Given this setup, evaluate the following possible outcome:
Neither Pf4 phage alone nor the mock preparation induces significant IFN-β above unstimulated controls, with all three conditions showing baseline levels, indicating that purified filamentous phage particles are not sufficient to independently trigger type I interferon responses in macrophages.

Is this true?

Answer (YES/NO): NO